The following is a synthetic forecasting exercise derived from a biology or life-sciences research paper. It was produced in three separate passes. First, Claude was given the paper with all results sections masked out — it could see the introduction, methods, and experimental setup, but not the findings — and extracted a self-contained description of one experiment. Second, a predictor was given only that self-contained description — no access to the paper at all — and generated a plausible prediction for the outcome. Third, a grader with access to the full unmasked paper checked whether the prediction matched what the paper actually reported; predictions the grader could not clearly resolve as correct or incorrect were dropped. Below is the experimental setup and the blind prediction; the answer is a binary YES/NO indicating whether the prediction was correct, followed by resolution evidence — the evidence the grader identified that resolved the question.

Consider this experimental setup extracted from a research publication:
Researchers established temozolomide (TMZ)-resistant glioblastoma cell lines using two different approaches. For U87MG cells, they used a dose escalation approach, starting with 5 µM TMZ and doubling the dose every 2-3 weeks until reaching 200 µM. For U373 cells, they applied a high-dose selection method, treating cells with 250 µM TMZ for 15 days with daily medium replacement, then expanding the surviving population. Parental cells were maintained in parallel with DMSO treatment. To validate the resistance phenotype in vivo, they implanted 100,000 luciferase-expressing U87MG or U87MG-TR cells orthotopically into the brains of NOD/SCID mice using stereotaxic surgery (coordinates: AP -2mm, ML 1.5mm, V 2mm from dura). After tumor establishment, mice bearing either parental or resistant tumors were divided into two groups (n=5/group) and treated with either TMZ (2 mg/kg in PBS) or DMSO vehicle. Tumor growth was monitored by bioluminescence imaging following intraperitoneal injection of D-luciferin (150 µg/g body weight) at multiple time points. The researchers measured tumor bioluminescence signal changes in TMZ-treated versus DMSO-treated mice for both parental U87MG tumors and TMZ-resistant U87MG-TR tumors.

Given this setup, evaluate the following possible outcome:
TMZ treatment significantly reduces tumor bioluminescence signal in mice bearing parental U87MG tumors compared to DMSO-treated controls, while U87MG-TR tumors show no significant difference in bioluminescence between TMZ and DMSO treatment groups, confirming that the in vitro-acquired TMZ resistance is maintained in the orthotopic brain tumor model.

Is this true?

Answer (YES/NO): YES